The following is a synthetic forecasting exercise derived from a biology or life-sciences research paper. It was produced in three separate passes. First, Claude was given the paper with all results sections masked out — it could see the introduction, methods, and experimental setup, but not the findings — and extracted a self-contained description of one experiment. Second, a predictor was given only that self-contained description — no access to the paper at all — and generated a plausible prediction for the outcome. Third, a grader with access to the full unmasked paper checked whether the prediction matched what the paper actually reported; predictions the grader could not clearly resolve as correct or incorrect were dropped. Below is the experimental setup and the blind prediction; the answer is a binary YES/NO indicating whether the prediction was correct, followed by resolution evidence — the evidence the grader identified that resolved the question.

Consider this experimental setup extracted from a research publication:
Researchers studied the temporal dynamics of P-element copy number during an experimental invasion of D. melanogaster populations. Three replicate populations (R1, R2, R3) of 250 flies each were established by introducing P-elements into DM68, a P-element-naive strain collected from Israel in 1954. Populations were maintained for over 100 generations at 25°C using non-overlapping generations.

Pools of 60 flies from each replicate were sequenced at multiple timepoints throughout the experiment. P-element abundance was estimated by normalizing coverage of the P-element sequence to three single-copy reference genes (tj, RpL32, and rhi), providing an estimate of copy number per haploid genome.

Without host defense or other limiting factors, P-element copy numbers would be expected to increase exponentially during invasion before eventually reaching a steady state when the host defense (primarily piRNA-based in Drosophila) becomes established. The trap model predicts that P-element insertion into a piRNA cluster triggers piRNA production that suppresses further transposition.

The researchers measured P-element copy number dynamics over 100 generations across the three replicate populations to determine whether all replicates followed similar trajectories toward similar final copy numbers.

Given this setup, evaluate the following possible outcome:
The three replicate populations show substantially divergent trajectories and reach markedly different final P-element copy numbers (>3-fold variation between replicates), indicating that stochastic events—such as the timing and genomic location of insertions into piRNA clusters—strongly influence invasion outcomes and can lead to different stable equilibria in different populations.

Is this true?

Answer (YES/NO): NO